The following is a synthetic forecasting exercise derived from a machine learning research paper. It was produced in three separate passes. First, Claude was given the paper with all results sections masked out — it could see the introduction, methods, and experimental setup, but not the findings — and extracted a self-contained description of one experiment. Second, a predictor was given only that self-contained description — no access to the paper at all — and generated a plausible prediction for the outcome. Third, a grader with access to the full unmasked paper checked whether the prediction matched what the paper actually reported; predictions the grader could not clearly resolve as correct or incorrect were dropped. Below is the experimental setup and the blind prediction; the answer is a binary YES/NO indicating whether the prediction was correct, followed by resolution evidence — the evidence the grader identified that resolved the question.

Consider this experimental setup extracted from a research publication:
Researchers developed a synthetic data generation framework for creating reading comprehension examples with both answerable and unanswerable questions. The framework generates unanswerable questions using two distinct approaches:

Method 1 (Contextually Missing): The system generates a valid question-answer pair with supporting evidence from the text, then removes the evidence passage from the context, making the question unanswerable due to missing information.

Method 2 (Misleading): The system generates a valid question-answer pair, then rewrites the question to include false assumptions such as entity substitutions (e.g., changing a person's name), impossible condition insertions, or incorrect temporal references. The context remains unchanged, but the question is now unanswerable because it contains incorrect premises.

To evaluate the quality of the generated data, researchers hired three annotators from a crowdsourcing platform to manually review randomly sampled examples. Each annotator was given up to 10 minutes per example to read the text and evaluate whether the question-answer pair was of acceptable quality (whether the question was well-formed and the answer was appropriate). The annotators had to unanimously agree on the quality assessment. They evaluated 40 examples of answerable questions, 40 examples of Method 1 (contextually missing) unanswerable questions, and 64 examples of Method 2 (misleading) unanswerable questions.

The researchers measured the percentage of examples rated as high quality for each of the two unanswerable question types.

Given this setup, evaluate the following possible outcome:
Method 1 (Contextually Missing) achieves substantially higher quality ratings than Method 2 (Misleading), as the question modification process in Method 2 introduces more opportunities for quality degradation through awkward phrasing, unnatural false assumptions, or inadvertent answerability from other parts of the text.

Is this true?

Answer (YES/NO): YES